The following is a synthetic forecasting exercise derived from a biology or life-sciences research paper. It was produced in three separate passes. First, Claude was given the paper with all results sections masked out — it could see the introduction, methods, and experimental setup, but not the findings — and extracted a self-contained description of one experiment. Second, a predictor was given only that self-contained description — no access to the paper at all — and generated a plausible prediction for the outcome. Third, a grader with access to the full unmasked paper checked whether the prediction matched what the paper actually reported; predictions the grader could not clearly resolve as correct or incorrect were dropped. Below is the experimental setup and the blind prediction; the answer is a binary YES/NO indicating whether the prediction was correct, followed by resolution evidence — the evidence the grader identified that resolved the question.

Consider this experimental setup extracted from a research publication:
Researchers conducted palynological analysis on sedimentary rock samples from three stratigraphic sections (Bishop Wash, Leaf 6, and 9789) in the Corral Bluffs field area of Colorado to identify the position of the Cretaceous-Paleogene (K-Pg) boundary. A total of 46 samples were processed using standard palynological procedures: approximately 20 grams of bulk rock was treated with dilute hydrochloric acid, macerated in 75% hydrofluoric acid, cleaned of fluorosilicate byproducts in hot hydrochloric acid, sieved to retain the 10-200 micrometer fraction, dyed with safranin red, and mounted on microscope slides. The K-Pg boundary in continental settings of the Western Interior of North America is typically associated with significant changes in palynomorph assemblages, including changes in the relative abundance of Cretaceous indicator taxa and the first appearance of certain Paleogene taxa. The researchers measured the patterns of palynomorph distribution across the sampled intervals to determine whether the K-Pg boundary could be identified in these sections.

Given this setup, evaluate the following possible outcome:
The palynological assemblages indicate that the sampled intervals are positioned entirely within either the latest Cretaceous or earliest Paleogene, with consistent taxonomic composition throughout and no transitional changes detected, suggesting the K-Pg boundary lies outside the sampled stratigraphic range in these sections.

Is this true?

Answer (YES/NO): NO